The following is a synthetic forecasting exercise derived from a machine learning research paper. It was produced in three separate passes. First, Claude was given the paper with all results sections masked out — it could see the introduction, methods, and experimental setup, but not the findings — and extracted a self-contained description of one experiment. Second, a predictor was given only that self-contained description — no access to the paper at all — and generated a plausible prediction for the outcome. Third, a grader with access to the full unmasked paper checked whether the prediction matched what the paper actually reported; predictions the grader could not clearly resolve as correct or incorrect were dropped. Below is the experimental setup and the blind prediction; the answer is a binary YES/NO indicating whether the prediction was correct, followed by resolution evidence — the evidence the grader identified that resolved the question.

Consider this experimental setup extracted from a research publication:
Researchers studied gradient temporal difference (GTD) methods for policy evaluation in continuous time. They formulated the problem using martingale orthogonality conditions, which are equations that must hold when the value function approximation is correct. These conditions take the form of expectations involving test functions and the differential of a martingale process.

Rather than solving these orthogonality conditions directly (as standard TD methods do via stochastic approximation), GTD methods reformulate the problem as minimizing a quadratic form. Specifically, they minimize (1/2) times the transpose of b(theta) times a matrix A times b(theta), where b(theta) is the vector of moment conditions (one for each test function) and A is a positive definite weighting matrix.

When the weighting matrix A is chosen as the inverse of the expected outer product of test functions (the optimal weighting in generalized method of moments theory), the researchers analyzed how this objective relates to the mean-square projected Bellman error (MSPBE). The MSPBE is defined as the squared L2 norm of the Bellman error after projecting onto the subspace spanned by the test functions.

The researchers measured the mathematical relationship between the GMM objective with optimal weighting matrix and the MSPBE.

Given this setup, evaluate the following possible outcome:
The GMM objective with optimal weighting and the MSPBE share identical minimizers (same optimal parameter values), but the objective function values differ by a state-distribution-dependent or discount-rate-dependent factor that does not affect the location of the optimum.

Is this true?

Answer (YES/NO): NO